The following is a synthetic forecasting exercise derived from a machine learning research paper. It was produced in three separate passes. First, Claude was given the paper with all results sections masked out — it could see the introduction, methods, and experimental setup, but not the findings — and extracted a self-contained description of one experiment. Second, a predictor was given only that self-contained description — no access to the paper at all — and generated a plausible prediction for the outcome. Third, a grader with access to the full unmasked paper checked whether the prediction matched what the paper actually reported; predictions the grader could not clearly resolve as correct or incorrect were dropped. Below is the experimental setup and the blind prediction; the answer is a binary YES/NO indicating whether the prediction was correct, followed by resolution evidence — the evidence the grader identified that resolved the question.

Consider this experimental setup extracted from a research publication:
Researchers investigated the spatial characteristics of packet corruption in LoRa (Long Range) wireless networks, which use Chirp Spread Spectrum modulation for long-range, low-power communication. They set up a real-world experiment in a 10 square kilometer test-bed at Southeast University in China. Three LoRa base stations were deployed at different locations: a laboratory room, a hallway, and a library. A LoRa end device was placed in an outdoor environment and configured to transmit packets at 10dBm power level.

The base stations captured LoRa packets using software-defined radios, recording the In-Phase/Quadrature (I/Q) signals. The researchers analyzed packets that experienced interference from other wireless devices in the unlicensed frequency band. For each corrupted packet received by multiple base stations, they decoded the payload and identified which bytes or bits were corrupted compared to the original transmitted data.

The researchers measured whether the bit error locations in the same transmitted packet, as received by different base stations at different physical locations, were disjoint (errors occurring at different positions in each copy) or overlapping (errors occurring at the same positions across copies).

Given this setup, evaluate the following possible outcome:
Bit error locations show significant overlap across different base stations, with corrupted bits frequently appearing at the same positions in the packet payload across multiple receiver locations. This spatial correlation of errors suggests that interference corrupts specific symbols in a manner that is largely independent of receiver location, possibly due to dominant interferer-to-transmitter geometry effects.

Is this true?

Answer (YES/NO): NO